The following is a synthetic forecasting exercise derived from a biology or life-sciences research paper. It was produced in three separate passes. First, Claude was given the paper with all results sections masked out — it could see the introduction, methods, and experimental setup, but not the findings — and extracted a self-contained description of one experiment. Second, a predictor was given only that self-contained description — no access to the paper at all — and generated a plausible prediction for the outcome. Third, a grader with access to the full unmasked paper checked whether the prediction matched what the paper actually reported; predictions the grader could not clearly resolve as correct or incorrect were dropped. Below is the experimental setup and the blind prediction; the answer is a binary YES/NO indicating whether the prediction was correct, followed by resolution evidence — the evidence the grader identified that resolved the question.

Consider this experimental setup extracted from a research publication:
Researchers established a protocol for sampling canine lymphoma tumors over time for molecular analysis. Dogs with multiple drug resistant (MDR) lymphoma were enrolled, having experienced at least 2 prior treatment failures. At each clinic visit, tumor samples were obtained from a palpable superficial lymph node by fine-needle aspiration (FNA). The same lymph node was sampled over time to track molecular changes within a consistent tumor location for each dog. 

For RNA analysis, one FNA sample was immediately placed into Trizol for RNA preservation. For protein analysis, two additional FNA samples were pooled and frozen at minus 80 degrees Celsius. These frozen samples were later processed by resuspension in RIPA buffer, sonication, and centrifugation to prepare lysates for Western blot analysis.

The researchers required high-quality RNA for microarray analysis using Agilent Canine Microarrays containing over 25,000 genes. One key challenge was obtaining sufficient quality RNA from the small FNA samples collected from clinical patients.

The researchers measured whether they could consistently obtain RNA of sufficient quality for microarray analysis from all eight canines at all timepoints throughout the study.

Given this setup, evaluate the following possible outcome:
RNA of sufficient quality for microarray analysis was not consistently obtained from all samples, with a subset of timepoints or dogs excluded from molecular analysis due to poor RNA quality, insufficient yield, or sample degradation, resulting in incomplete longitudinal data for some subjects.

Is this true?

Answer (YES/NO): YES